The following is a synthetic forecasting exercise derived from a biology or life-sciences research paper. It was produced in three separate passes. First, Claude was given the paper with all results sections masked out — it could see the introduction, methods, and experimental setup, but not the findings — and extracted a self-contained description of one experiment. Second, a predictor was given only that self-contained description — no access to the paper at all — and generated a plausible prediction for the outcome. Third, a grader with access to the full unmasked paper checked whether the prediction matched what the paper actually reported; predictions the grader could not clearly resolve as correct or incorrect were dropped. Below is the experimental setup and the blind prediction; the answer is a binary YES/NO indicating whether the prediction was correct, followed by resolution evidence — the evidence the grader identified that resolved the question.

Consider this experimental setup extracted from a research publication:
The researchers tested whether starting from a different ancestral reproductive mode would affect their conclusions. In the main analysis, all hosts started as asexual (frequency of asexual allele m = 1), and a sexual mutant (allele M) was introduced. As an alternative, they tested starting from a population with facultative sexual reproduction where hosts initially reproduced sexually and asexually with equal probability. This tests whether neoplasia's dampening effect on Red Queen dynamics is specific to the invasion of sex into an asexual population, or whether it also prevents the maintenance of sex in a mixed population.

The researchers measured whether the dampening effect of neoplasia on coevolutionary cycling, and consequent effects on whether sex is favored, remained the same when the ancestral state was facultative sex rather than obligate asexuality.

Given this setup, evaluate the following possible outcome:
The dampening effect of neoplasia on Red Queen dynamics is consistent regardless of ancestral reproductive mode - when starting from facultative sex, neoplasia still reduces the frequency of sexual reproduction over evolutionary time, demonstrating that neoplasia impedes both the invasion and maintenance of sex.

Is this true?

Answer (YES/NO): YES